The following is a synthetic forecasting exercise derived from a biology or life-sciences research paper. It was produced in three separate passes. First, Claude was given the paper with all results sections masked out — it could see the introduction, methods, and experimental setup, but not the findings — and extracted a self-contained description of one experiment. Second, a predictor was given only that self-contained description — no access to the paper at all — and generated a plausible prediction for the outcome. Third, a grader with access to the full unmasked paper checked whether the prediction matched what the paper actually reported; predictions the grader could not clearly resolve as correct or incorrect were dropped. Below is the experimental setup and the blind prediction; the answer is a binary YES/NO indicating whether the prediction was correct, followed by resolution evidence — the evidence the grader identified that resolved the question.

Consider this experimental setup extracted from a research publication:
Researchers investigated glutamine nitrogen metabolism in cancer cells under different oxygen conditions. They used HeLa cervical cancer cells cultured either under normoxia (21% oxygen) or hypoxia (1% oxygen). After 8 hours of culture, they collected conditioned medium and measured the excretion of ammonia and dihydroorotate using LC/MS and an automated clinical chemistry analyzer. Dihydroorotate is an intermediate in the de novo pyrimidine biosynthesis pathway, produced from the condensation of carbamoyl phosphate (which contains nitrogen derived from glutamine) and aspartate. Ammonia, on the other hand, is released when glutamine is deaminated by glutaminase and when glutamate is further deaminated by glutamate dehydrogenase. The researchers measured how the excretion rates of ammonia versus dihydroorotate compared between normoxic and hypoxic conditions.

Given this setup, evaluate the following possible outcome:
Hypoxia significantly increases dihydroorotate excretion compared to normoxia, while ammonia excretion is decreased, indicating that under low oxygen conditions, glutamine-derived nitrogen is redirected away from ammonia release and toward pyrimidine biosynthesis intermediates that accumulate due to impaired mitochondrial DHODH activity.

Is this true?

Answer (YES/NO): YES